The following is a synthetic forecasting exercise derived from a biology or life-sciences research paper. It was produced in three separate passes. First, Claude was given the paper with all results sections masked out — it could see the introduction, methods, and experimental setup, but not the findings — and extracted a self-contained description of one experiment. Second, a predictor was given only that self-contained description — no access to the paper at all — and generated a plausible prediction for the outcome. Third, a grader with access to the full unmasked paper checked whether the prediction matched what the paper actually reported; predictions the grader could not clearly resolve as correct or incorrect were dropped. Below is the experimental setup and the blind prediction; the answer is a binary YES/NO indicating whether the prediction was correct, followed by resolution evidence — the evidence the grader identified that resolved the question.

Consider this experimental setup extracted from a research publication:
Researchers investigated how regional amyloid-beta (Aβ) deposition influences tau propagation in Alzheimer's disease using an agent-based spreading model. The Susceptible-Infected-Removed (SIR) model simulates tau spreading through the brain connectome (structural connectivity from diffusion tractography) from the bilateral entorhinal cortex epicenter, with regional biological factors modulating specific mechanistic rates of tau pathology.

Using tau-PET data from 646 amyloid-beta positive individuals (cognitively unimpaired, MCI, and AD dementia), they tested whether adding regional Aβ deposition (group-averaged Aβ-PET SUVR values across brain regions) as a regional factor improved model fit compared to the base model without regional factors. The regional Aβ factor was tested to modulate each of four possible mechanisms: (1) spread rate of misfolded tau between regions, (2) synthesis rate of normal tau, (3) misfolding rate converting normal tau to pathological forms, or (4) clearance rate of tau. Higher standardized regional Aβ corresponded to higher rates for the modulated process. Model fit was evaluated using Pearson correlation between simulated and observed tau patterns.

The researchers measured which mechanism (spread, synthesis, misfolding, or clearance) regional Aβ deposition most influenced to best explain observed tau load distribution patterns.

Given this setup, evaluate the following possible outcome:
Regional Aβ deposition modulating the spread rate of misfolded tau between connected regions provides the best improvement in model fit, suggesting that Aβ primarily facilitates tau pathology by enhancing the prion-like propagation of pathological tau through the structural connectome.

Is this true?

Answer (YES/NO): YES